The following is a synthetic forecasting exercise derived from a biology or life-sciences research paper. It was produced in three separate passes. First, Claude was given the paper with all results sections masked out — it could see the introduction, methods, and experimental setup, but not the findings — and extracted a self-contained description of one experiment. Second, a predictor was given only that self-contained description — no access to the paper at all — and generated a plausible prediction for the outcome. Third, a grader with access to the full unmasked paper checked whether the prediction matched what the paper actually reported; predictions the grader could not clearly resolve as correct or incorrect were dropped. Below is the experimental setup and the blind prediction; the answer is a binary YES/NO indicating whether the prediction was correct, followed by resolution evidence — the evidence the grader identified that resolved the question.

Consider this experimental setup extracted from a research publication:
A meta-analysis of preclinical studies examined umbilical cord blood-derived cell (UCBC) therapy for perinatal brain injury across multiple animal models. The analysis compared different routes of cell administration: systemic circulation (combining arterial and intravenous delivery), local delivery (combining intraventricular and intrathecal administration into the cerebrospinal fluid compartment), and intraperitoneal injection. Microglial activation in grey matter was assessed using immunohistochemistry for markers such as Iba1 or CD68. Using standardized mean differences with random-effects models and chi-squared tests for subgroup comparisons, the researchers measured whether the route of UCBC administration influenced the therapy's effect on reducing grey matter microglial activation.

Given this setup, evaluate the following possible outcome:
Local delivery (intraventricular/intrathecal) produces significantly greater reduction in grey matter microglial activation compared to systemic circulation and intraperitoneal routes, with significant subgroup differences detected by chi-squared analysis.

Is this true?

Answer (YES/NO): NO